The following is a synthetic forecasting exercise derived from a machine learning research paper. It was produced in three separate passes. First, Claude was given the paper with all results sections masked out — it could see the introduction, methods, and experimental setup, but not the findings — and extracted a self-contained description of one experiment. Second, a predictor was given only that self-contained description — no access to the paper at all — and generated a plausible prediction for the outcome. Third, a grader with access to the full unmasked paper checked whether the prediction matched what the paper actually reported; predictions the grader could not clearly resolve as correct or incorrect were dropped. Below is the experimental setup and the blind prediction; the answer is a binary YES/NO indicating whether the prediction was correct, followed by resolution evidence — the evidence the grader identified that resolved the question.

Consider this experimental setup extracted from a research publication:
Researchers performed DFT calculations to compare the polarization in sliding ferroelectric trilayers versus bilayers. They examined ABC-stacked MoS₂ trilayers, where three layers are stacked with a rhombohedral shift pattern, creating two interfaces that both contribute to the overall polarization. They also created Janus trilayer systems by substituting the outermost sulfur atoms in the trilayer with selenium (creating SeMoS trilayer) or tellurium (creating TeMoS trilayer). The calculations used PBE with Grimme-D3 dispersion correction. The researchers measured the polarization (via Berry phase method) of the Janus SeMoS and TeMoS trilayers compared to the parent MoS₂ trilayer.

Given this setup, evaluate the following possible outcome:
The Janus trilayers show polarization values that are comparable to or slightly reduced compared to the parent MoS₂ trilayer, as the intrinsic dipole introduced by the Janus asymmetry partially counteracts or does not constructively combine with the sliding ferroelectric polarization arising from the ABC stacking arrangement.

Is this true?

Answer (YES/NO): NO